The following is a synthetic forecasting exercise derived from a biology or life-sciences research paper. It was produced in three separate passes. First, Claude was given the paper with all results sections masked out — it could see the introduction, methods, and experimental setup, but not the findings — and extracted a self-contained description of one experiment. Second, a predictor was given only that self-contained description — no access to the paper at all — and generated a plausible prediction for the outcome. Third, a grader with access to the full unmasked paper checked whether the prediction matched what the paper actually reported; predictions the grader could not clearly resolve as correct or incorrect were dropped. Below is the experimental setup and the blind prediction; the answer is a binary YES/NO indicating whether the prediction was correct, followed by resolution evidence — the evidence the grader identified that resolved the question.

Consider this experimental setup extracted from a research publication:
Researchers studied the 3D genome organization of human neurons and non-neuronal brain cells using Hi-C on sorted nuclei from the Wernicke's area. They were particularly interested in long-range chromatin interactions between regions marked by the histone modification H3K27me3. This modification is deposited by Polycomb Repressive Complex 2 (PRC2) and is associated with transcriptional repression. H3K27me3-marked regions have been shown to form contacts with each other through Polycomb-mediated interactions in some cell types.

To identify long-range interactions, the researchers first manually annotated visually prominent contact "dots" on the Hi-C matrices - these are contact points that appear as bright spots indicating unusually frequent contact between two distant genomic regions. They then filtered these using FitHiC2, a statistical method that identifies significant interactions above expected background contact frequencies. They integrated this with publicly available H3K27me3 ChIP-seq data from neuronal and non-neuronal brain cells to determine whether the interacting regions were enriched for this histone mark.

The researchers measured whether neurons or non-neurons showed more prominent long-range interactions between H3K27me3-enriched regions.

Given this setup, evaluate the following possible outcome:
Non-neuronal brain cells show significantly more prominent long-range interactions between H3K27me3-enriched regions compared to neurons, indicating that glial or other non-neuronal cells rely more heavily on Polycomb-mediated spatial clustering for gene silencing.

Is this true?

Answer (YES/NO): NO